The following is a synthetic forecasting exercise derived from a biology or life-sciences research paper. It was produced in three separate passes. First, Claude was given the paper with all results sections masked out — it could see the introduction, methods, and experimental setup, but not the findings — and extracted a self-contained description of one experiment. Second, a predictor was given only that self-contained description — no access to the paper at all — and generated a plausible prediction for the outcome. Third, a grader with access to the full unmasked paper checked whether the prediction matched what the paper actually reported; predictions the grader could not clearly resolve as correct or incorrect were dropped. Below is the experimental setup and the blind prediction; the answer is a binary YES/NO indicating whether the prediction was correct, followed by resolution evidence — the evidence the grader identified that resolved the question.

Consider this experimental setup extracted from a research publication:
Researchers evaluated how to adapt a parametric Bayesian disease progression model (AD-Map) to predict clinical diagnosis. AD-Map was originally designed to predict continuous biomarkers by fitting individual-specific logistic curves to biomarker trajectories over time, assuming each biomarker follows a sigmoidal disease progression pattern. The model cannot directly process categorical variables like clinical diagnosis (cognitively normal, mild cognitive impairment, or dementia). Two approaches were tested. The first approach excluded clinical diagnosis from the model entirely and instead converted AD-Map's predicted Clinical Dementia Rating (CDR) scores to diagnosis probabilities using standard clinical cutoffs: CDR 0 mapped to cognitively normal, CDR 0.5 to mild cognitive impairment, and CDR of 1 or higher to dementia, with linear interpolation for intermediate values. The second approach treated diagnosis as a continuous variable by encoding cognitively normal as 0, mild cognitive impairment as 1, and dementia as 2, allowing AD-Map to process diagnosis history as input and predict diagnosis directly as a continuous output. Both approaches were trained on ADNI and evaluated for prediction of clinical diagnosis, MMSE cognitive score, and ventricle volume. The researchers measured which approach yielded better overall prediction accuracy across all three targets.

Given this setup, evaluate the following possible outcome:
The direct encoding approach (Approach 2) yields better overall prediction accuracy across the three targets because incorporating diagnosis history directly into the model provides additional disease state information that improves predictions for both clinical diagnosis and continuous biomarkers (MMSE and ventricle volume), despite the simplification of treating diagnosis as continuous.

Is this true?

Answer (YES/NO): NO